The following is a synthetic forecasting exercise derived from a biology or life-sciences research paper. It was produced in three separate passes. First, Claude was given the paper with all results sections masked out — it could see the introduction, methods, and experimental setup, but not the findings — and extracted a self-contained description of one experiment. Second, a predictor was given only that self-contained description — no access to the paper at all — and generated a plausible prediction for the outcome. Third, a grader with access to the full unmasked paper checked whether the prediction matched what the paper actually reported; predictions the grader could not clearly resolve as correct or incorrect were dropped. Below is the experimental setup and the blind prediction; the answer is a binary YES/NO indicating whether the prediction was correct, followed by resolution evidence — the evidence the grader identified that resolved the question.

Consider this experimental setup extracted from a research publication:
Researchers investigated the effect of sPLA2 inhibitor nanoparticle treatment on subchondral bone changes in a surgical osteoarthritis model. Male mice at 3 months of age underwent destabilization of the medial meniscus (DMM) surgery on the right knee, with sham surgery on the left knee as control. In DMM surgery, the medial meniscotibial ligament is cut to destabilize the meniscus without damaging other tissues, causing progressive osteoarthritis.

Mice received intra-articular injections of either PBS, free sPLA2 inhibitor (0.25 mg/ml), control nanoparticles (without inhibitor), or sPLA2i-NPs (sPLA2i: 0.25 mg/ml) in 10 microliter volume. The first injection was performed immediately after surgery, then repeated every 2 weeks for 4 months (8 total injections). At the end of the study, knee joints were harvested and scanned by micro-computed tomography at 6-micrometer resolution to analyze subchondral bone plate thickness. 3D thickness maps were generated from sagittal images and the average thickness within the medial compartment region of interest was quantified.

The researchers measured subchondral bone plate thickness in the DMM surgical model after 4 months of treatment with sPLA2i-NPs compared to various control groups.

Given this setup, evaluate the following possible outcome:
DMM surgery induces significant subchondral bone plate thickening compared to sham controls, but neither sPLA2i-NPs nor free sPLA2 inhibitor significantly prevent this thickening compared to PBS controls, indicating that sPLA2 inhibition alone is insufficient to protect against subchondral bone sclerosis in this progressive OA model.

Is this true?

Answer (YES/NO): NO